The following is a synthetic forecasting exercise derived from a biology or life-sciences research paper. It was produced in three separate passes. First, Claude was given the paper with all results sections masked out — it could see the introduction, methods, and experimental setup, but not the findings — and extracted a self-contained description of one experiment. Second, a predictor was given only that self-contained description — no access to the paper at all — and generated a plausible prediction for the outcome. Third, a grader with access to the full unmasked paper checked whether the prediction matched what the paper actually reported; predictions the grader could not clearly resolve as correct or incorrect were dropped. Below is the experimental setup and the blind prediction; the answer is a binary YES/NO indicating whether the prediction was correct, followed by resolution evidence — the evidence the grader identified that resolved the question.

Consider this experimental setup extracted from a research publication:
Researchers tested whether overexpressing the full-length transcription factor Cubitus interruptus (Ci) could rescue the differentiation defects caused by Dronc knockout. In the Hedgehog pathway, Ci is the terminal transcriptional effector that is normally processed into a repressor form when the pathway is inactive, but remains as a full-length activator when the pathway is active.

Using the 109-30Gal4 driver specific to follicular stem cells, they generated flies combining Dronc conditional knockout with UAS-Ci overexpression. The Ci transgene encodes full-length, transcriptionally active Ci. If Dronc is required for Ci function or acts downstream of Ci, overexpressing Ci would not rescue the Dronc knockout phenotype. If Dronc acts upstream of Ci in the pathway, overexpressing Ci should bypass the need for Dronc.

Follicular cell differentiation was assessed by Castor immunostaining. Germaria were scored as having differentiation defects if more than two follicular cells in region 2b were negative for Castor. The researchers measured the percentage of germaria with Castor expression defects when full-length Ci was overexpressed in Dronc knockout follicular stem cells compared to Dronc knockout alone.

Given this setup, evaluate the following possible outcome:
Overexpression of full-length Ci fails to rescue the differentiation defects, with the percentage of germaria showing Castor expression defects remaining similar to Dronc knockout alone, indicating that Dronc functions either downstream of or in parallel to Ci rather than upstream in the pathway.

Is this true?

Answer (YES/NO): NO